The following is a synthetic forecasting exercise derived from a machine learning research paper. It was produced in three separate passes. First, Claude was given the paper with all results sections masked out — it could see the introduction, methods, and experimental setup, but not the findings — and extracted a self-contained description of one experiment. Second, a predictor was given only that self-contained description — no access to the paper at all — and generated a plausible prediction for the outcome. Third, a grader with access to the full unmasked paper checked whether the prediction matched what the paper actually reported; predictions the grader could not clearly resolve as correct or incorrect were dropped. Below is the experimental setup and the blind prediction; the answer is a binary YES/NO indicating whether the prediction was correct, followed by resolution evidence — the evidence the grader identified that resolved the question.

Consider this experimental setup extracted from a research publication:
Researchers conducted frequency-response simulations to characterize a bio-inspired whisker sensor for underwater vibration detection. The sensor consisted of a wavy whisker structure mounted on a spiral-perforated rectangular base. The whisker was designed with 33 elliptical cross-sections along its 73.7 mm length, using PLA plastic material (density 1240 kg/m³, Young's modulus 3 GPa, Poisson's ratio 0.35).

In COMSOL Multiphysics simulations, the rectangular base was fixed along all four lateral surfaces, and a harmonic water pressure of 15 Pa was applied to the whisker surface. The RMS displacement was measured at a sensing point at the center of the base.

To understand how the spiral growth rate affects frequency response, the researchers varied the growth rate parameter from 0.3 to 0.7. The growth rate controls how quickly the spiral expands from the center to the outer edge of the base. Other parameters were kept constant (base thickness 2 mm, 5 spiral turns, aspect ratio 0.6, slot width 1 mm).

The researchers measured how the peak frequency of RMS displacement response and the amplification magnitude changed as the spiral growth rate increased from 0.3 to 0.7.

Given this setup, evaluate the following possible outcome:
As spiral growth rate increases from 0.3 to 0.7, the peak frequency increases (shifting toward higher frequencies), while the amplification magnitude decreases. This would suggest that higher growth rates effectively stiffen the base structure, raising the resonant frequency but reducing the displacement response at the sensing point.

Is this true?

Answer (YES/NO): YES